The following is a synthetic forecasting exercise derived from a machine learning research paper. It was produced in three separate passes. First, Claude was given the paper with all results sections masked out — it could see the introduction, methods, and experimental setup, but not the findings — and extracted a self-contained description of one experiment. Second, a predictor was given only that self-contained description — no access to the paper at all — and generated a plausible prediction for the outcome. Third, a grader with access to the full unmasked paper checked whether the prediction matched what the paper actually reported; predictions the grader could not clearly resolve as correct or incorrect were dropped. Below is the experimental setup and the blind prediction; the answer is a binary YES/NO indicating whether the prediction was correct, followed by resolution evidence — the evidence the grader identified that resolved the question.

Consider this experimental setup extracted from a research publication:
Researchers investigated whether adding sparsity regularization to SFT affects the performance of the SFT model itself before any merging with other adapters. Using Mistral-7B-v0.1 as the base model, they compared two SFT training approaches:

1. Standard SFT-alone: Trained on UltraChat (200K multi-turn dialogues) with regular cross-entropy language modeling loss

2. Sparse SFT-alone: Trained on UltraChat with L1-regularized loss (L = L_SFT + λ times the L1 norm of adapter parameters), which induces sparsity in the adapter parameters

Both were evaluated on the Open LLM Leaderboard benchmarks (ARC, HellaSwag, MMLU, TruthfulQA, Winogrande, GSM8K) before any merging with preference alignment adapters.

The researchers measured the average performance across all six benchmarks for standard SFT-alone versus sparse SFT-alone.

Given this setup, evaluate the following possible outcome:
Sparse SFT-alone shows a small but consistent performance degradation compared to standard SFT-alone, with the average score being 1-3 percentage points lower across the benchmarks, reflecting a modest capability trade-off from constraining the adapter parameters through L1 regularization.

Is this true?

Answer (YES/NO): NO